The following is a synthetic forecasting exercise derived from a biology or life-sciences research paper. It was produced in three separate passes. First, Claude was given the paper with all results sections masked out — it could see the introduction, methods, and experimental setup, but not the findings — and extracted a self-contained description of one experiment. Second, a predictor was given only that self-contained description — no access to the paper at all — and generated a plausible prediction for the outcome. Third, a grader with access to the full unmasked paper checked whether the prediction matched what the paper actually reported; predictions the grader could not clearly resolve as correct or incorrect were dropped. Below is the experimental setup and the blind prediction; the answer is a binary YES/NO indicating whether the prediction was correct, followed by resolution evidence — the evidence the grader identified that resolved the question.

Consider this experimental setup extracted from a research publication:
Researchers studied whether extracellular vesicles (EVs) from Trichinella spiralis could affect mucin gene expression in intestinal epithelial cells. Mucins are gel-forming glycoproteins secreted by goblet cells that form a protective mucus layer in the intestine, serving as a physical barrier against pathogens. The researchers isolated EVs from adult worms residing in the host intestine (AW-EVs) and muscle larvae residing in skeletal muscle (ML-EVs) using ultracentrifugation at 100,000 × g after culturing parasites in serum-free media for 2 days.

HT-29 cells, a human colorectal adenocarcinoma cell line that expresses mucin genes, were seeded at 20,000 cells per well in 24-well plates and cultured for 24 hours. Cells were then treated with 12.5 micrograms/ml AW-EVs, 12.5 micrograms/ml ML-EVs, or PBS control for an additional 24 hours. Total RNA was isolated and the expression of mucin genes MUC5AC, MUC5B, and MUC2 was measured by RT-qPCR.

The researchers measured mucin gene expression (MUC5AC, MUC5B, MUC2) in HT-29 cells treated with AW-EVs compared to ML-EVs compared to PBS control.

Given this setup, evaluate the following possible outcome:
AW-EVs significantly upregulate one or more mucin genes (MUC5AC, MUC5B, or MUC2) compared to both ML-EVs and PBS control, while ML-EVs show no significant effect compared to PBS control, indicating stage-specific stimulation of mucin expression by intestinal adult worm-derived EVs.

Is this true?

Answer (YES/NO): NO